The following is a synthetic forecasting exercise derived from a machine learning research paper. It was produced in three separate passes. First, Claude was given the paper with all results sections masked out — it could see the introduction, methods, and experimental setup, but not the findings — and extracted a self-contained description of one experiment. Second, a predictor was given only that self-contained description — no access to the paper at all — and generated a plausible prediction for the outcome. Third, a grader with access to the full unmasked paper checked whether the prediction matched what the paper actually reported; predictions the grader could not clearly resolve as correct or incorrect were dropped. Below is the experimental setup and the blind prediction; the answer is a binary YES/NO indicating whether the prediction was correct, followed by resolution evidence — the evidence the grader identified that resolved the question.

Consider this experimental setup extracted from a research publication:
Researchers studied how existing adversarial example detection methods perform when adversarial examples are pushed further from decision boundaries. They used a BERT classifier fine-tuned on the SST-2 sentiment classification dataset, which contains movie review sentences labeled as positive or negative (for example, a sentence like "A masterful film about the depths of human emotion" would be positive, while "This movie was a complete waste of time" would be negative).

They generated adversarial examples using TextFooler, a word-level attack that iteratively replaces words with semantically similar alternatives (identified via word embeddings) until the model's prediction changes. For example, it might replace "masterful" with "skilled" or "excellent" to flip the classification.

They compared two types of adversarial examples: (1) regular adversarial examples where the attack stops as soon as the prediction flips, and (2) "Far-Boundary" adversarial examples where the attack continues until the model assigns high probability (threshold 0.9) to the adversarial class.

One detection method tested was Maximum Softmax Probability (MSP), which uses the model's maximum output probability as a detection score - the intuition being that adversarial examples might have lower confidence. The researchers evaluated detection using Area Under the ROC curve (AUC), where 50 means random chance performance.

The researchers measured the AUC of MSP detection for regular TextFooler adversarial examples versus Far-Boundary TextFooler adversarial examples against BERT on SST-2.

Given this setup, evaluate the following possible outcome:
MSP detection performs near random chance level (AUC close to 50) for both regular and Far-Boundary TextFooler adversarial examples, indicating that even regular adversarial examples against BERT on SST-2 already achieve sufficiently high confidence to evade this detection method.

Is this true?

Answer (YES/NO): NO